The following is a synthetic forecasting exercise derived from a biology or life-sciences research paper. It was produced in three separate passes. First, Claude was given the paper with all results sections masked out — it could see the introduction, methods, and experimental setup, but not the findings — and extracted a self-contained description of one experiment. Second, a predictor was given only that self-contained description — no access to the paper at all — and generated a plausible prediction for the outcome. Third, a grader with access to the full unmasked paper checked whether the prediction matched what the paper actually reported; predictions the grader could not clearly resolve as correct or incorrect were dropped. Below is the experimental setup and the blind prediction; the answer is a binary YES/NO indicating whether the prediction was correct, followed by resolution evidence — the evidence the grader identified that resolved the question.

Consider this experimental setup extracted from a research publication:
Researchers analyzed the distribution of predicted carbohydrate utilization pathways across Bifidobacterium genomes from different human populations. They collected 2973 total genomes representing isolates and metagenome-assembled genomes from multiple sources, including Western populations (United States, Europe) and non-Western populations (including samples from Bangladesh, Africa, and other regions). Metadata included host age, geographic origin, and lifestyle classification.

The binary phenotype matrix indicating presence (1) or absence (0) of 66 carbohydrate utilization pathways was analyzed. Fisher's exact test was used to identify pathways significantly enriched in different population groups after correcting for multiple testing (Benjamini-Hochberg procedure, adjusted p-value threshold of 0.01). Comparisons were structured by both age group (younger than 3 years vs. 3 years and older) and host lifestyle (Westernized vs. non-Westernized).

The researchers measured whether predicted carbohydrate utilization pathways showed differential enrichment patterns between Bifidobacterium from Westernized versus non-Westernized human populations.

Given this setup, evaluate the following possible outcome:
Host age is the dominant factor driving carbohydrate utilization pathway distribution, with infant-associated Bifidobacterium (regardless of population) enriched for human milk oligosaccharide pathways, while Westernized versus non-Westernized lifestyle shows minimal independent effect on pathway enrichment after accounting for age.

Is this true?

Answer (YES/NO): NO